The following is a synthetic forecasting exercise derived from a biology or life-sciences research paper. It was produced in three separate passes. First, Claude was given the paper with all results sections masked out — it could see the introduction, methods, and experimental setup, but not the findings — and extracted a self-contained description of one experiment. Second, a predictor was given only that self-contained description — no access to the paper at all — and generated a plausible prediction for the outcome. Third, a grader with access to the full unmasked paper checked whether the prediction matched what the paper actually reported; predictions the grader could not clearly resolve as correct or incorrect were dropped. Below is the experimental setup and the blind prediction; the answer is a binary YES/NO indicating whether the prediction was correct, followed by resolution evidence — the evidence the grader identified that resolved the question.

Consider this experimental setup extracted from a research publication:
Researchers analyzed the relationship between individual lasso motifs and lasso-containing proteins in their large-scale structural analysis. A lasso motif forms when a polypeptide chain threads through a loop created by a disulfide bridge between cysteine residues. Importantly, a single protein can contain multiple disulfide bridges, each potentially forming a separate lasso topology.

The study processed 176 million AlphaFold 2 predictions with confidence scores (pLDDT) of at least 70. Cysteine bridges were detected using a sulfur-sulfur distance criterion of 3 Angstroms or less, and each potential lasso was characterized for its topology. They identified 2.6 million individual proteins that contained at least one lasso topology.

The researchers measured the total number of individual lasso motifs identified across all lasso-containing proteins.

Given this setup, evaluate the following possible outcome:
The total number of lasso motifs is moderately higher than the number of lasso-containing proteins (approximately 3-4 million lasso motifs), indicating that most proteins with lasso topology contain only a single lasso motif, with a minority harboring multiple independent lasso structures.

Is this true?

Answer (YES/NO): YES